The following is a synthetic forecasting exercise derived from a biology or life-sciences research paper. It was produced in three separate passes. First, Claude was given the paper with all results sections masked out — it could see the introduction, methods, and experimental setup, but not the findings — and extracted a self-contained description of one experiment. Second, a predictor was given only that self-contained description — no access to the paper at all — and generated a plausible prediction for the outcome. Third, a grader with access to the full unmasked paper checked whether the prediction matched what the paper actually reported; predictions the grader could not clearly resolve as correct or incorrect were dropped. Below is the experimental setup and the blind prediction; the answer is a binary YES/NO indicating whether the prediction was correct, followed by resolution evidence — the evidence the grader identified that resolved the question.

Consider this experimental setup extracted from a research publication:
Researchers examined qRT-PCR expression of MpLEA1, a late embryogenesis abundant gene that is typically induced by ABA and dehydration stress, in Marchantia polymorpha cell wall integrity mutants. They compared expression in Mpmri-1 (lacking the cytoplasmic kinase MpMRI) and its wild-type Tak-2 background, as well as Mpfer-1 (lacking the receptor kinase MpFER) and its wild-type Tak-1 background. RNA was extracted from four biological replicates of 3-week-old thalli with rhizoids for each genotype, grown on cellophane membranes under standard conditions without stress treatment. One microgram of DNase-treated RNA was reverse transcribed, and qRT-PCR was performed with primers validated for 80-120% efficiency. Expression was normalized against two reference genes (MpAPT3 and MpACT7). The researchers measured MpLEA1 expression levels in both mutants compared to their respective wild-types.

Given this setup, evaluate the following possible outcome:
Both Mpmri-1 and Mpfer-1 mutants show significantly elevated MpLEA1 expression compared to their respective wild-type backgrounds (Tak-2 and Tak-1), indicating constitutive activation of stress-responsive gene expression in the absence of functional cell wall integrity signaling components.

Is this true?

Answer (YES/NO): YES